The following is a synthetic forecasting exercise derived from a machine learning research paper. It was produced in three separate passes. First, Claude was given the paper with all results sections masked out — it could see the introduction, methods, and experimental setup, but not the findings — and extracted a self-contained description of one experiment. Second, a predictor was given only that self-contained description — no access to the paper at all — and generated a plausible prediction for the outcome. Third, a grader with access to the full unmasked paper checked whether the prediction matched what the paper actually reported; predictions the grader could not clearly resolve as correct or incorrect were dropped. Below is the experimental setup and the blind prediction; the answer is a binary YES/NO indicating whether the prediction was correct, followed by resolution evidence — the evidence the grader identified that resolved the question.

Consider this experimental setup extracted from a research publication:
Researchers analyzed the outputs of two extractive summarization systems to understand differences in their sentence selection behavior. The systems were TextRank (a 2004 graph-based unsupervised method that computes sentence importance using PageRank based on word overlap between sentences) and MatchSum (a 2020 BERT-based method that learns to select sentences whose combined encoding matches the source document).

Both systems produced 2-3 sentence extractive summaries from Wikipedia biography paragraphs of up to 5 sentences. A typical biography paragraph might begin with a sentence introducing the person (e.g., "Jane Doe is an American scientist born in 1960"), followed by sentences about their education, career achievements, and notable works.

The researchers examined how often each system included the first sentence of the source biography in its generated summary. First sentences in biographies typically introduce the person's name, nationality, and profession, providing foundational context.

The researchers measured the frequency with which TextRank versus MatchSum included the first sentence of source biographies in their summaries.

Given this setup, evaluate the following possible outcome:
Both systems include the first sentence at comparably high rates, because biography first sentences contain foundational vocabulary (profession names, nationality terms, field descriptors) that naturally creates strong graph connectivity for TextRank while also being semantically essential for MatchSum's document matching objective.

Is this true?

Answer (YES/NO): NO